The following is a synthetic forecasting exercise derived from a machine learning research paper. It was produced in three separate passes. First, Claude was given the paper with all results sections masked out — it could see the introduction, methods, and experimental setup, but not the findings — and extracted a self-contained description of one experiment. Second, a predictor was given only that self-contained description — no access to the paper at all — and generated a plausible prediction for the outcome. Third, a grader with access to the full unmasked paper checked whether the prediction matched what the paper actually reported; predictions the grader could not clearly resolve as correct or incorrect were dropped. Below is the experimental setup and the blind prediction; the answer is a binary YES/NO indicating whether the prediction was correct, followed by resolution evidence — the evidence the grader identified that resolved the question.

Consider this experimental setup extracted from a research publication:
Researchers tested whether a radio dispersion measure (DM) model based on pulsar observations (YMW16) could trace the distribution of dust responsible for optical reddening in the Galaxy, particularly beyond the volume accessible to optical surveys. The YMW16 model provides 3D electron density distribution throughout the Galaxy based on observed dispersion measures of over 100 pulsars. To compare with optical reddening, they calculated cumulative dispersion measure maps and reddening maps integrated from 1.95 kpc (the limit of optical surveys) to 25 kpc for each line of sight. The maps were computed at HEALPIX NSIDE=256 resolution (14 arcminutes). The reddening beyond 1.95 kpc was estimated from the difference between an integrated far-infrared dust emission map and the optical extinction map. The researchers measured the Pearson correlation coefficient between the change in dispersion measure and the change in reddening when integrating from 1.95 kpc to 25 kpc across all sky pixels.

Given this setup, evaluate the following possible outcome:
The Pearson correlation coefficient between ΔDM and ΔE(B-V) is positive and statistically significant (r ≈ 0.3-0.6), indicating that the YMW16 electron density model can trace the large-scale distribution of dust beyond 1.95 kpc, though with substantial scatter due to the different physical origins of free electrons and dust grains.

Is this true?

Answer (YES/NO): NO